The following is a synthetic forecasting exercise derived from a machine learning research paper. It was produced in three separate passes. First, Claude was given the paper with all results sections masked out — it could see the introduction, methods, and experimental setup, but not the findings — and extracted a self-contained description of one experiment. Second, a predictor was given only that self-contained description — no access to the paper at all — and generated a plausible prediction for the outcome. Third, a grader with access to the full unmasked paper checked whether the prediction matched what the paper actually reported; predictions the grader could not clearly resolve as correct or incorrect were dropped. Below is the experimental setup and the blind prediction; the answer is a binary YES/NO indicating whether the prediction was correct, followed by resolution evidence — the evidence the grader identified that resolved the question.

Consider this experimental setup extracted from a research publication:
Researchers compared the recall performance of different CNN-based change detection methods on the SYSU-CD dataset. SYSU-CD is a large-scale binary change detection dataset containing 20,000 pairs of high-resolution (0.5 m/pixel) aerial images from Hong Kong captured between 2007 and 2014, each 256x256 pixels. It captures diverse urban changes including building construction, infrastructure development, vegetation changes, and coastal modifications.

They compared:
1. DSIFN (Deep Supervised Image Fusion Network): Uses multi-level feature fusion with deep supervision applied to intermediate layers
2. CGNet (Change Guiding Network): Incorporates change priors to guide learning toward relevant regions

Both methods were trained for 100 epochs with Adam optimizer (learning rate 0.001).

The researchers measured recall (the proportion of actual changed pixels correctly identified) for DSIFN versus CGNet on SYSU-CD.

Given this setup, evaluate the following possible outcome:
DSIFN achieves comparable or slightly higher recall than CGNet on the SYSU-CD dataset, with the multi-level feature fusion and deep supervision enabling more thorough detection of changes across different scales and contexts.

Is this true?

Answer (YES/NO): NO